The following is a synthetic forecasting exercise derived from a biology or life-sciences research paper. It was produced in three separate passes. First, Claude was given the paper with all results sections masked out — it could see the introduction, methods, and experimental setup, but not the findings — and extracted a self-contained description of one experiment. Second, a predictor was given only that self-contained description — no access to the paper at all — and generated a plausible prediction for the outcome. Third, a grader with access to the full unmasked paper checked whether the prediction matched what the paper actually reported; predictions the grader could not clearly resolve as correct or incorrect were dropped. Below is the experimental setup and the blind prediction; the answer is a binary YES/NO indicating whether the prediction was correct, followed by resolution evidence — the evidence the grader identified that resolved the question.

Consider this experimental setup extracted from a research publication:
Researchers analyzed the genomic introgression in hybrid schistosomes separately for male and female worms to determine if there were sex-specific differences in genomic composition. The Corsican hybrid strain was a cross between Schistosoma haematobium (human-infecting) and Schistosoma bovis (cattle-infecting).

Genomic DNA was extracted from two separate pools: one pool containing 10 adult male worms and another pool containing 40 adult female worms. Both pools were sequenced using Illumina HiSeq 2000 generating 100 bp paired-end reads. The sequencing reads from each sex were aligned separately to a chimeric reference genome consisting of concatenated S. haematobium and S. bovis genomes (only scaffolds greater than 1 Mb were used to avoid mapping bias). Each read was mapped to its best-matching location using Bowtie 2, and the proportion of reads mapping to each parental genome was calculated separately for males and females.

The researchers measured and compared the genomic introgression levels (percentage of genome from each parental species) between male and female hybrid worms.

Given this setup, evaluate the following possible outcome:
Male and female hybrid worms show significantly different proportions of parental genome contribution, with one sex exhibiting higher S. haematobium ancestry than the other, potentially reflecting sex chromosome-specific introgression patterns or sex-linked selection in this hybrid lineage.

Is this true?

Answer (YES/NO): NO